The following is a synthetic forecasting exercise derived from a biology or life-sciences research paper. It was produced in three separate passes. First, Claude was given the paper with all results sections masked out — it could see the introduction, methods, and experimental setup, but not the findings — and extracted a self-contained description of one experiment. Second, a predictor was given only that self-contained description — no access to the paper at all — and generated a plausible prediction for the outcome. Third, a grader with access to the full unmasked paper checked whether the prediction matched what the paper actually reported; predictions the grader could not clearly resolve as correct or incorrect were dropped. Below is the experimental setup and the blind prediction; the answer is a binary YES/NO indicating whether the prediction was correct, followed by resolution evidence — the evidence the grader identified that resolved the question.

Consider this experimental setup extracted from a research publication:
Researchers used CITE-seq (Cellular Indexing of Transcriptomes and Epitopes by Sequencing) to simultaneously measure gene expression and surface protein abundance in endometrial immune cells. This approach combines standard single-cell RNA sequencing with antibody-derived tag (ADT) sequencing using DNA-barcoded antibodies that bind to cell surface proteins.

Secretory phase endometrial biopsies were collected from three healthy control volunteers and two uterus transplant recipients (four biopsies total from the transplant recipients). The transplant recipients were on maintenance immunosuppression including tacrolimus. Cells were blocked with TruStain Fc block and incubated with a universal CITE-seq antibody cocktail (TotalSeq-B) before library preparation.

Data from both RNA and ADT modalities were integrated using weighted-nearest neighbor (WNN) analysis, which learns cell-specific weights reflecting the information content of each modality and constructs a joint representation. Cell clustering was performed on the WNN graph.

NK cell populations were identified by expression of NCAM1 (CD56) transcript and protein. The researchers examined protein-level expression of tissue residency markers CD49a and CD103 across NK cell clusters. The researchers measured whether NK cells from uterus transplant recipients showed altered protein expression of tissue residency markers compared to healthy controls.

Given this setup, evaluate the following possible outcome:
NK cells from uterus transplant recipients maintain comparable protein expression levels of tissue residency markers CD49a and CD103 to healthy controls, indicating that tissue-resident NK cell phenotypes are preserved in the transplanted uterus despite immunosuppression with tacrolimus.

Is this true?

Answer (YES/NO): NO